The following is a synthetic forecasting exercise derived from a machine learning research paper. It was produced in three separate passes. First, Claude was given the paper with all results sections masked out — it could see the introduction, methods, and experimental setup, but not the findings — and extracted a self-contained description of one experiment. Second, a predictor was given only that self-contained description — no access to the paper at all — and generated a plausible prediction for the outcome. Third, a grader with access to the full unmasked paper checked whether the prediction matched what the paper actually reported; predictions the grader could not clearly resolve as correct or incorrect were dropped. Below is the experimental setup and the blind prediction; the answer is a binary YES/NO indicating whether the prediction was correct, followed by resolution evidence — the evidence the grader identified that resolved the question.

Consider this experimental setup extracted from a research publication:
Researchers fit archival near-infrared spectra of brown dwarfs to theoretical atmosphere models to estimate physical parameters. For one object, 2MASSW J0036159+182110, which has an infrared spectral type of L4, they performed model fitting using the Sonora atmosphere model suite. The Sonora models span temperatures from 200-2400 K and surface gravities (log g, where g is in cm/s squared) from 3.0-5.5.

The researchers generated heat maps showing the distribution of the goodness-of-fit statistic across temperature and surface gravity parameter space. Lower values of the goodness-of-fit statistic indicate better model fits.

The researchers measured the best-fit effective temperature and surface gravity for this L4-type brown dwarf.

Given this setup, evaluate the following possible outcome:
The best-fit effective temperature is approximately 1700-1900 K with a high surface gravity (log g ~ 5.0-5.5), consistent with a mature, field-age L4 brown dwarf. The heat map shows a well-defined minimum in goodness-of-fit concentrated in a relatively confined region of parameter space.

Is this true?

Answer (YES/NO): YES